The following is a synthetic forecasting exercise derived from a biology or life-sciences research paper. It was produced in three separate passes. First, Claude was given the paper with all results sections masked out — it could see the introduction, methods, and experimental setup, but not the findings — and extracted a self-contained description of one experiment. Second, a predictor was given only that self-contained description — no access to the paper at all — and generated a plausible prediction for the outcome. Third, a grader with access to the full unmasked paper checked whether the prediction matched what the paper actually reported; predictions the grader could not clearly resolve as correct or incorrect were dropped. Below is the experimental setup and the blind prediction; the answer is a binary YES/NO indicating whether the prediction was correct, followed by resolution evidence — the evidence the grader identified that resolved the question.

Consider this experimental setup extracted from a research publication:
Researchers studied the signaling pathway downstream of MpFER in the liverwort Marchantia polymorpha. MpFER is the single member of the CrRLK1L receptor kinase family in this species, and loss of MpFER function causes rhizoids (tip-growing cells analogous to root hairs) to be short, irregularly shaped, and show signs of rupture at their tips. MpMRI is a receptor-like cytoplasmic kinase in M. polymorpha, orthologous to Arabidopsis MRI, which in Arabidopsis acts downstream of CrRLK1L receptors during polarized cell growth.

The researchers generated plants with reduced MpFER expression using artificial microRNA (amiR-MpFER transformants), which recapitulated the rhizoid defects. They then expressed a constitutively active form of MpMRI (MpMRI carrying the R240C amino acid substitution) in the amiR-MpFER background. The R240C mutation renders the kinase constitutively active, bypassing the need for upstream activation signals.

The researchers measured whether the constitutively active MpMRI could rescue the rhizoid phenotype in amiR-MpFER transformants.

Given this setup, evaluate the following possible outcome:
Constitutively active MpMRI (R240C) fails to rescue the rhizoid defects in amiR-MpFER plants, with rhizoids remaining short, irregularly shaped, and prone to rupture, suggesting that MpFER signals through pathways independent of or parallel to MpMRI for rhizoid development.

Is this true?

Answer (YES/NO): NO